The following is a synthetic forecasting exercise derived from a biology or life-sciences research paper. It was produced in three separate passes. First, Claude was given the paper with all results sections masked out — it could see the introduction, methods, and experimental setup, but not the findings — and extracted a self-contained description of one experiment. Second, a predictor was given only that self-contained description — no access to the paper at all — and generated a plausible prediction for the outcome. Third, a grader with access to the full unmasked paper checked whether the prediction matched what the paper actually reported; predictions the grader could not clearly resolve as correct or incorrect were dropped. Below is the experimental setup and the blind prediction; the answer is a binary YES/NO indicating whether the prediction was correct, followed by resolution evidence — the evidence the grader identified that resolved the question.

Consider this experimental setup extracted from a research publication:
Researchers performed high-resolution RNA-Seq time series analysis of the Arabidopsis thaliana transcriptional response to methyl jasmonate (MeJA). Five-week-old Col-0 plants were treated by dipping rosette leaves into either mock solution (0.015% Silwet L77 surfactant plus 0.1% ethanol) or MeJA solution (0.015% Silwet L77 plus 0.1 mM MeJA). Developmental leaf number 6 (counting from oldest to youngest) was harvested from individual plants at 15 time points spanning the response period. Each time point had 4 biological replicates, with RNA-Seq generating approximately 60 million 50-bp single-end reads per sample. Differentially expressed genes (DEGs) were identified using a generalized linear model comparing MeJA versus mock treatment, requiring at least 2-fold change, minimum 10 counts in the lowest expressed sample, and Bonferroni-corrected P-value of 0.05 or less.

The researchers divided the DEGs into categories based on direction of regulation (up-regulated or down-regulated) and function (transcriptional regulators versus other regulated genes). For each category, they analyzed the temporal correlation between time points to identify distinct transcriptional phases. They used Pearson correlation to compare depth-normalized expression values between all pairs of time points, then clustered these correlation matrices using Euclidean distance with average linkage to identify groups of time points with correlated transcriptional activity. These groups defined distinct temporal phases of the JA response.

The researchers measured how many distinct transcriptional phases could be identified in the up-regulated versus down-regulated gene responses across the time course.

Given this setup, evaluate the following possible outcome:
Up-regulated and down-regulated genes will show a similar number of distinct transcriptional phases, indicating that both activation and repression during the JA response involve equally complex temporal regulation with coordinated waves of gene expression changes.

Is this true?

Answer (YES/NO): NO